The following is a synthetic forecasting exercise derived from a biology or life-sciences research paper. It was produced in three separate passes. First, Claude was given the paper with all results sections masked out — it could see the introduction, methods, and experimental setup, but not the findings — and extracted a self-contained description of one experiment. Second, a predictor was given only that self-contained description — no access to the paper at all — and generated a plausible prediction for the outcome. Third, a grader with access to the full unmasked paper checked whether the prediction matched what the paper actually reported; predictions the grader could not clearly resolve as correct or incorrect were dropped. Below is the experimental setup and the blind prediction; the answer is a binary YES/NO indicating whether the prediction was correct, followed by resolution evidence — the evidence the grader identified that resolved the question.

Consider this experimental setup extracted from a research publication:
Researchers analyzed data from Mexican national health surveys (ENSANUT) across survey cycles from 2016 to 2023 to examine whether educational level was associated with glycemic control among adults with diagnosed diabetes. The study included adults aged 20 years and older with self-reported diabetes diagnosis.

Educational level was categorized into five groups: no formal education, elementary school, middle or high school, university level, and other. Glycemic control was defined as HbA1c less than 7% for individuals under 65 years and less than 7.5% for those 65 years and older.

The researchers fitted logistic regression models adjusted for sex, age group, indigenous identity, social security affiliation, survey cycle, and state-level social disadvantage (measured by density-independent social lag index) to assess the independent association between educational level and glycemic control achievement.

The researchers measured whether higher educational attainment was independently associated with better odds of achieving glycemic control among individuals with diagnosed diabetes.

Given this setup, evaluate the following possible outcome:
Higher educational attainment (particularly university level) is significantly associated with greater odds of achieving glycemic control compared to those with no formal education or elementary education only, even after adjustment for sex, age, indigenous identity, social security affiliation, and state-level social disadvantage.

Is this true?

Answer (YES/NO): YES